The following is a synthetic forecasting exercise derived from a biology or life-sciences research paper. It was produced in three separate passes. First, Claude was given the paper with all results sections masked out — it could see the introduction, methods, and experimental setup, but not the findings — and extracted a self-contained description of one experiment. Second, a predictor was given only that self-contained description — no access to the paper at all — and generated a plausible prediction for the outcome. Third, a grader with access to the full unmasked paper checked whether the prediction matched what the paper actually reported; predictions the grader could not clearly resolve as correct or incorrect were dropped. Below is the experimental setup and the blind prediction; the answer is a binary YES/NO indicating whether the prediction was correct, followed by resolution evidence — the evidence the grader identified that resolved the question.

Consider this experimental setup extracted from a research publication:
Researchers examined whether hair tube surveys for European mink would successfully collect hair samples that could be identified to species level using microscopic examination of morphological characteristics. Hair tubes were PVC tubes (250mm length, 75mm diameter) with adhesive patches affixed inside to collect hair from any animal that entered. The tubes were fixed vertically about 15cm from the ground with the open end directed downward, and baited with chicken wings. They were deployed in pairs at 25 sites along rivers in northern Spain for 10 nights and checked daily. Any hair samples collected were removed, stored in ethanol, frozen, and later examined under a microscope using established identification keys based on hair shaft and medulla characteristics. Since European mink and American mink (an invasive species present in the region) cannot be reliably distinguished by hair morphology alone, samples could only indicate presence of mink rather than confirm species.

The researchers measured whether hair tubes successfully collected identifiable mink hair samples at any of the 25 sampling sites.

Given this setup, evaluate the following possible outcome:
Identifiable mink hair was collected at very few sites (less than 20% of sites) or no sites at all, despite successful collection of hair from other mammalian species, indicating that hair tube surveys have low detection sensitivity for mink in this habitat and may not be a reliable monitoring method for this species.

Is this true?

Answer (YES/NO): NO